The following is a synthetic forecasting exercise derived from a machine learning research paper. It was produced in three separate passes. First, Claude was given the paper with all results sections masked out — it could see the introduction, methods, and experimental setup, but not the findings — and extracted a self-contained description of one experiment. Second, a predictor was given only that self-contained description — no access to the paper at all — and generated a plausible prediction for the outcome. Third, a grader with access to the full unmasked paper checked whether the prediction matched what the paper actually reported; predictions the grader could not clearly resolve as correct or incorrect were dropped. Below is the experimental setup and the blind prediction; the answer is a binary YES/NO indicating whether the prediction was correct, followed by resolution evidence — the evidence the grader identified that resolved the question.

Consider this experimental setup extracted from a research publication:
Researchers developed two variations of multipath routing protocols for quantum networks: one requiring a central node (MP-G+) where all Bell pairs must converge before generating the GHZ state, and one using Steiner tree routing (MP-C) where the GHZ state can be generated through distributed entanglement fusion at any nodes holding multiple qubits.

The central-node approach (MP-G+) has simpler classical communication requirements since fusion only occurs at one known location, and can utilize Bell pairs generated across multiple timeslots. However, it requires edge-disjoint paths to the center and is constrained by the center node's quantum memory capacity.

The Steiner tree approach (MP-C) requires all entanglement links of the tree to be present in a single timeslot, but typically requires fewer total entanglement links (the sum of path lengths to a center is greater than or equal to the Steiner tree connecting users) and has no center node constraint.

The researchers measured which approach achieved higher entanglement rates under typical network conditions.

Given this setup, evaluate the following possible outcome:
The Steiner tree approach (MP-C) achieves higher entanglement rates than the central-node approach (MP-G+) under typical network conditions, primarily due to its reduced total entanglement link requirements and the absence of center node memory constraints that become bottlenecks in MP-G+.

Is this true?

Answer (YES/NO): YES